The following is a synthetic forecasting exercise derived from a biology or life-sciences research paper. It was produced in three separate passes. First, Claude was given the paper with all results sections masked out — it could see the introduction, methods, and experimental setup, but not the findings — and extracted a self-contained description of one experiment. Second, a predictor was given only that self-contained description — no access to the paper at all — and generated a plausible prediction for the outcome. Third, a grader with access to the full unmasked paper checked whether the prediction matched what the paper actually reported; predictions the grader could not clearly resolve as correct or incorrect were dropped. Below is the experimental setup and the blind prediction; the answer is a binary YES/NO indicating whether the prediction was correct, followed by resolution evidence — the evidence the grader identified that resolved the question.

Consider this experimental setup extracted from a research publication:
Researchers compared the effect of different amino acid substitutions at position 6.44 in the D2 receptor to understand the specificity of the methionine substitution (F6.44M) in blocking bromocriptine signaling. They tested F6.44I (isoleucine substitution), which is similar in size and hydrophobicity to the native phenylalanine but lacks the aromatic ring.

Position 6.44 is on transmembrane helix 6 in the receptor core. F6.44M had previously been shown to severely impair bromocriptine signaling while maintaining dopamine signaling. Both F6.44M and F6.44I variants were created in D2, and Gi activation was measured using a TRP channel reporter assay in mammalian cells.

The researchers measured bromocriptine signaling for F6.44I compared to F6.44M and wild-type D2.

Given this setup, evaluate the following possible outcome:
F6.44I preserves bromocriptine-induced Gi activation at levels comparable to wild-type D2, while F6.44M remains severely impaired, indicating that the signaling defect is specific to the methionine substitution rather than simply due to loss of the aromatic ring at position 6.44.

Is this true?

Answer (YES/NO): YES